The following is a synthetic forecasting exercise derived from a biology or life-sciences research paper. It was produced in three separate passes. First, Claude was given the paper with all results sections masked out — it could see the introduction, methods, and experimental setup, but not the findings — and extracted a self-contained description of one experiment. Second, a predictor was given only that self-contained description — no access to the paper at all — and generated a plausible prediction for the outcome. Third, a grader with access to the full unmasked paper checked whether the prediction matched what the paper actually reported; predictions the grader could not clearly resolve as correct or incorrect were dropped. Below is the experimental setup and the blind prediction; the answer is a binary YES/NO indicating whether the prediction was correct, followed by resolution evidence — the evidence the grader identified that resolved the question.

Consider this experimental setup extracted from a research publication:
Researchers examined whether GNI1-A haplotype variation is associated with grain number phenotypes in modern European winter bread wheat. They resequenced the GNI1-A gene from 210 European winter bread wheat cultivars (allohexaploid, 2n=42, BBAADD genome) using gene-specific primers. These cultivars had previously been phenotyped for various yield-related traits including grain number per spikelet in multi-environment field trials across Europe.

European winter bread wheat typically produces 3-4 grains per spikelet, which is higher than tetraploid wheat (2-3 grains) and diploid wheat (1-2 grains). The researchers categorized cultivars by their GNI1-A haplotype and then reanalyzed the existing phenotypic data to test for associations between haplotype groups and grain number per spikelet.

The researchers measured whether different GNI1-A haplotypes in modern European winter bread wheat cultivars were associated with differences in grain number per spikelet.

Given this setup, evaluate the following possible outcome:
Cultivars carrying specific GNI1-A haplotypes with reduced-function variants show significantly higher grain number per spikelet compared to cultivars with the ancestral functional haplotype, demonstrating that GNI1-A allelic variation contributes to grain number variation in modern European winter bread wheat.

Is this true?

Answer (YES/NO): YES